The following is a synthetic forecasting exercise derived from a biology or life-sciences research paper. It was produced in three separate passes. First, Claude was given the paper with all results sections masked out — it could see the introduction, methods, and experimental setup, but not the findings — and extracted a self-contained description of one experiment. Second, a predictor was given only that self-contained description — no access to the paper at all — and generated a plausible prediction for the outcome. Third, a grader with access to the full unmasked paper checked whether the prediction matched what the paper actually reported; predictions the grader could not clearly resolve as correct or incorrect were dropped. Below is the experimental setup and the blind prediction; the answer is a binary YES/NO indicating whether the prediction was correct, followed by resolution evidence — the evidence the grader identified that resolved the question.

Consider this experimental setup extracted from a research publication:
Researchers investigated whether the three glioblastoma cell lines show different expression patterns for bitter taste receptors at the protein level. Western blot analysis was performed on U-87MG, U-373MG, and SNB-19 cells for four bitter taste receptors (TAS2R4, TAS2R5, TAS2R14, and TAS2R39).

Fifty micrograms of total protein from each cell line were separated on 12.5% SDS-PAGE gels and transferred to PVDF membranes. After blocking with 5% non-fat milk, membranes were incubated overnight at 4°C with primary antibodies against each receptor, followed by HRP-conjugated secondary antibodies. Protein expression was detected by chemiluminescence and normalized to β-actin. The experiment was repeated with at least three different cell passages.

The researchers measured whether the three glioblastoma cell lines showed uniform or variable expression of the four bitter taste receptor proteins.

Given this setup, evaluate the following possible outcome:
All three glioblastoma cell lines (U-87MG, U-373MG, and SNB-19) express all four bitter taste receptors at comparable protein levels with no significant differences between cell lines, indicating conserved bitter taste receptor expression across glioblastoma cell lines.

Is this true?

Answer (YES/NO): NO